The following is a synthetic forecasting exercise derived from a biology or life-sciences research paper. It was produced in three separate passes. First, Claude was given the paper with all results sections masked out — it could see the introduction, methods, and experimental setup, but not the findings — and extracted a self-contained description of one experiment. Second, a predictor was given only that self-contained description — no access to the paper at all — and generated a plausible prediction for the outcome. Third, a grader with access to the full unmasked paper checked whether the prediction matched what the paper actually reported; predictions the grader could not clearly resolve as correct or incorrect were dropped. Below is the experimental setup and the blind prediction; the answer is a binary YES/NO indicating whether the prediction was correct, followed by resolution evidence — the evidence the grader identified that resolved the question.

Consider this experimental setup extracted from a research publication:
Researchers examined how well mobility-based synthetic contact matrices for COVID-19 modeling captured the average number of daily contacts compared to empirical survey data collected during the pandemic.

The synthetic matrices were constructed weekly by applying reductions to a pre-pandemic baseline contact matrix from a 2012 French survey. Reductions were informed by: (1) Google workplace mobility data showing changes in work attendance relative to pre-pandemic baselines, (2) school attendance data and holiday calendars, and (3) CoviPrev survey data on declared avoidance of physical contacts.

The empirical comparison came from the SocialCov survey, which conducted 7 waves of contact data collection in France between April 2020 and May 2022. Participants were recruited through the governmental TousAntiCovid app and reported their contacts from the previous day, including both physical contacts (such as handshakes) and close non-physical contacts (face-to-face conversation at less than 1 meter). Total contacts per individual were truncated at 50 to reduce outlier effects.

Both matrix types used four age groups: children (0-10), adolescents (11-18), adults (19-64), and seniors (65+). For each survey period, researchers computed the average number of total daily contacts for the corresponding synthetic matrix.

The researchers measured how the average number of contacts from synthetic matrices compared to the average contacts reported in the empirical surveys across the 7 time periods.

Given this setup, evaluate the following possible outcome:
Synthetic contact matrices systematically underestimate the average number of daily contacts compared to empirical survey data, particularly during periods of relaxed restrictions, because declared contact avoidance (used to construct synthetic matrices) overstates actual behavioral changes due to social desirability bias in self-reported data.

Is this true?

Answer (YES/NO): NO